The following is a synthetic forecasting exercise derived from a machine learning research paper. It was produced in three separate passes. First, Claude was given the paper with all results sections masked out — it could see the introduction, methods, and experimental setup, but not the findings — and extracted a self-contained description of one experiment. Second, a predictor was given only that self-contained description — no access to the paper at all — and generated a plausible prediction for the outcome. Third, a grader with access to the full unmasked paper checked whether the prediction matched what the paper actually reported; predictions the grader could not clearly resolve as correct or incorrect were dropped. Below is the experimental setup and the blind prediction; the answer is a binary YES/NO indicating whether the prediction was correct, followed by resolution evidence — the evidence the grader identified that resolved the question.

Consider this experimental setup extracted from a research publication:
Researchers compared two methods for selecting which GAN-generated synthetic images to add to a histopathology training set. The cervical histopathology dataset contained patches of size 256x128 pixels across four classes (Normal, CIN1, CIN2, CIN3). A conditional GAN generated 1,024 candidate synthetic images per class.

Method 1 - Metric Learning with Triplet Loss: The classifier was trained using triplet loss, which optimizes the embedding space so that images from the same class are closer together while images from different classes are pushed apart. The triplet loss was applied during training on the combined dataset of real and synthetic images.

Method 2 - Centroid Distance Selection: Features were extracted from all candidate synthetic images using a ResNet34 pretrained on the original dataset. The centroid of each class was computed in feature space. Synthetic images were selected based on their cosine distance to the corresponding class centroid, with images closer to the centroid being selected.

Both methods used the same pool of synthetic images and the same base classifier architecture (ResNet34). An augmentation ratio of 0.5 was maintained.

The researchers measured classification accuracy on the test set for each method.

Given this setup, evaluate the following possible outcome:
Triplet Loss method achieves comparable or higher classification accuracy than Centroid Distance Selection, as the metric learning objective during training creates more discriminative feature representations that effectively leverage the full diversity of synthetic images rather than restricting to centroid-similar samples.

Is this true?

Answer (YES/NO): NO